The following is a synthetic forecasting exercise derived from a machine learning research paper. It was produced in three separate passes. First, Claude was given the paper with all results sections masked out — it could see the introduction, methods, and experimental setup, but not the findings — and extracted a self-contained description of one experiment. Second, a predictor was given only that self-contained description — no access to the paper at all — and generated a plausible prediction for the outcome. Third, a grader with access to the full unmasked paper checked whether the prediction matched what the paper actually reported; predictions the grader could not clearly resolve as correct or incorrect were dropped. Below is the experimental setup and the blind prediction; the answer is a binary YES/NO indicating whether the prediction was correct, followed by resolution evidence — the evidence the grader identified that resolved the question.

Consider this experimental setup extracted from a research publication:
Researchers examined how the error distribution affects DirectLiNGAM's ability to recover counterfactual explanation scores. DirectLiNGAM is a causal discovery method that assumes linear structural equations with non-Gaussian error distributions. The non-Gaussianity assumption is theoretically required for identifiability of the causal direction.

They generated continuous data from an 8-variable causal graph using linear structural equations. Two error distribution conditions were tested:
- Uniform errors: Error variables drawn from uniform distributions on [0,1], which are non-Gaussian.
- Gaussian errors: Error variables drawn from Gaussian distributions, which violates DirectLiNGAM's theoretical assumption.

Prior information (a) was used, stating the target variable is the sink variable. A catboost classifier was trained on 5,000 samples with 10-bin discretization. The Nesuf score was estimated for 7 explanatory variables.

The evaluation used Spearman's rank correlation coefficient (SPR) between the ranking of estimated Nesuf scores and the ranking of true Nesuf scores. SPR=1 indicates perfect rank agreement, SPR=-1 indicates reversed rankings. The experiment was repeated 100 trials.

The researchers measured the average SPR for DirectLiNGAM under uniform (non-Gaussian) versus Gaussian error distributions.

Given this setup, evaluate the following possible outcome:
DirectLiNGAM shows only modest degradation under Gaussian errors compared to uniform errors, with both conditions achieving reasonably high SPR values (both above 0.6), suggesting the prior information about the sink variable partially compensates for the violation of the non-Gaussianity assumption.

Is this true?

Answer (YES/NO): YES